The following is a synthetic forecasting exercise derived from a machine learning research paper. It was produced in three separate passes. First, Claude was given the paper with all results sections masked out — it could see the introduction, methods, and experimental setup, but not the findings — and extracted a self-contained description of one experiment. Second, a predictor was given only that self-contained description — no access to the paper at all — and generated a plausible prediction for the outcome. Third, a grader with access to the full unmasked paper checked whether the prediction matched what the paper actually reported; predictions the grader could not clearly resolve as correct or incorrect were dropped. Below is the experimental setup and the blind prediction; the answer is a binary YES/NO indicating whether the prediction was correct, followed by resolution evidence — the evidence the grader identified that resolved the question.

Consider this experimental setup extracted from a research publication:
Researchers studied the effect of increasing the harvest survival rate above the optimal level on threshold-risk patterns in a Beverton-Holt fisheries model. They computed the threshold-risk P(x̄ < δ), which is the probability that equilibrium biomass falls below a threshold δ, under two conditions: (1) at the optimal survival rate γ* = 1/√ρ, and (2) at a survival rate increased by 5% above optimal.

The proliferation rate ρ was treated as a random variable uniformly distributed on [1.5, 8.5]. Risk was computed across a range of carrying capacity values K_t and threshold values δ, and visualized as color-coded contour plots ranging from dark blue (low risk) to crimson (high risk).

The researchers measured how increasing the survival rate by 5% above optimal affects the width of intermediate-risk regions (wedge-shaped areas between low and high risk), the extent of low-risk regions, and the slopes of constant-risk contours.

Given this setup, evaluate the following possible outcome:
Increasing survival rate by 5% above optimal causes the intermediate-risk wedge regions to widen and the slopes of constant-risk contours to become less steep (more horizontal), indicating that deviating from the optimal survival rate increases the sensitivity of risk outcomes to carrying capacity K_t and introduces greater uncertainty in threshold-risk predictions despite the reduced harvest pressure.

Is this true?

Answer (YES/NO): NO